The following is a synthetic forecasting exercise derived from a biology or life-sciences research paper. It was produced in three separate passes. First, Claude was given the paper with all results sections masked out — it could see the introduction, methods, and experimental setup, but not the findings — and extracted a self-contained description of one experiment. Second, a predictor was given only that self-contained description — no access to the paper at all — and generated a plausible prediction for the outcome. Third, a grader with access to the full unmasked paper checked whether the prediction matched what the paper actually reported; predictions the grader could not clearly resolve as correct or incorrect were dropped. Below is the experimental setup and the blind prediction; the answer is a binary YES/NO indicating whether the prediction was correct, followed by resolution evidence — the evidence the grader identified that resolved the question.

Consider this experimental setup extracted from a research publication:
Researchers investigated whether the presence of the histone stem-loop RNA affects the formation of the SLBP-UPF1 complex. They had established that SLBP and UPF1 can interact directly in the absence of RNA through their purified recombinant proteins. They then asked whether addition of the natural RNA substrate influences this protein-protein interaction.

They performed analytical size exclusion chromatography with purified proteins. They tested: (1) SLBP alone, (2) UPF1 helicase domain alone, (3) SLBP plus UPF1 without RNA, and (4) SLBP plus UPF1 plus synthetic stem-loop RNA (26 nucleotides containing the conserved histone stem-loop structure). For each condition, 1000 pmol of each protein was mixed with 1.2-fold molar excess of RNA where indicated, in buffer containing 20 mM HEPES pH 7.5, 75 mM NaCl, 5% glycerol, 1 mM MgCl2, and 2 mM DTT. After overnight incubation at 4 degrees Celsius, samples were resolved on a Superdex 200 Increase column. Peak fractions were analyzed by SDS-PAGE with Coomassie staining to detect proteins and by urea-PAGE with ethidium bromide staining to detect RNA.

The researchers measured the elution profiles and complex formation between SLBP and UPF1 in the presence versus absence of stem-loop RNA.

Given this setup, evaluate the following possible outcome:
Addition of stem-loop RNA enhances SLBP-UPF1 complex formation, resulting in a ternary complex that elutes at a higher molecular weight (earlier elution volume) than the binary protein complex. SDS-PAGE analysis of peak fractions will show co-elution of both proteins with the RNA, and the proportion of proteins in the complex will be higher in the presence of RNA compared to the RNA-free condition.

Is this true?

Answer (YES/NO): YES